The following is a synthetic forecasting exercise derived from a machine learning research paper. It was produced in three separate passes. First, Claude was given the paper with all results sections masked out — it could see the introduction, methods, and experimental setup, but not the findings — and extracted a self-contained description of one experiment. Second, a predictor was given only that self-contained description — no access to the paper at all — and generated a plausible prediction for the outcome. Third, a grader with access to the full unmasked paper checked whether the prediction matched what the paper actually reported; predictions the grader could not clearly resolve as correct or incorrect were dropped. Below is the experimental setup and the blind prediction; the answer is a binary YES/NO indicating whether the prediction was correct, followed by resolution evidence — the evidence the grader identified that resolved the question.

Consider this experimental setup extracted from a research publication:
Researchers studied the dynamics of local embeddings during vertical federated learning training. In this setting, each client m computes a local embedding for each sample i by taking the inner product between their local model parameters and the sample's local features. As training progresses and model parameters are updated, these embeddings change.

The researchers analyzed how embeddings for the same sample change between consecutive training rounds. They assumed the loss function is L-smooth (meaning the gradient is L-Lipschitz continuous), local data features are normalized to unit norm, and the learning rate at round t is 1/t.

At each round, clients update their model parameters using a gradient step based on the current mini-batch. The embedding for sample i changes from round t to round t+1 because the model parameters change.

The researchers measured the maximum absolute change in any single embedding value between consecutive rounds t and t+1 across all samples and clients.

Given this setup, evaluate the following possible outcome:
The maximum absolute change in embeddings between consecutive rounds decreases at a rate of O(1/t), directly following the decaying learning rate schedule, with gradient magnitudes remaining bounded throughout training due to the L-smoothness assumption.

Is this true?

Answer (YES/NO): YES